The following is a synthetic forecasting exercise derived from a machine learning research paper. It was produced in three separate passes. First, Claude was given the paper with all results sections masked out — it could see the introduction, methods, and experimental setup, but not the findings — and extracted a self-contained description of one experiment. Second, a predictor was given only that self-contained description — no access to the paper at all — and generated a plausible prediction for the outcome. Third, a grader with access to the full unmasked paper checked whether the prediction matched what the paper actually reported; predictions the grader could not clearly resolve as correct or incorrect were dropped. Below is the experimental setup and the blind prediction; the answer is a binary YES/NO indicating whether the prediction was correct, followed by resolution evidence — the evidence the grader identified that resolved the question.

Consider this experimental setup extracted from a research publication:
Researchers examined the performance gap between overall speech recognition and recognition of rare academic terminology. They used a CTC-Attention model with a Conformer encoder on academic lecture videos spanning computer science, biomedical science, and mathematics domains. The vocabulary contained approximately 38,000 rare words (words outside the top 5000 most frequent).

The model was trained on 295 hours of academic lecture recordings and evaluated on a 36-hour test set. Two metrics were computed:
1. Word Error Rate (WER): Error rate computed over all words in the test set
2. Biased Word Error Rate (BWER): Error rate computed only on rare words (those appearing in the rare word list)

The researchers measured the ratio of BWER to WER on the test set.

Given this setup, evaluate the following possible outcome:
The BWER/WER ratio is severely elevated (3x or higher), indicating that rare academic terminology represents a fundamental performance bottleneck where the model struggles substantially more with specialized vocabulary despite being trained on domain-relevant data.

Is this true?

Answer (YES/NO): YES